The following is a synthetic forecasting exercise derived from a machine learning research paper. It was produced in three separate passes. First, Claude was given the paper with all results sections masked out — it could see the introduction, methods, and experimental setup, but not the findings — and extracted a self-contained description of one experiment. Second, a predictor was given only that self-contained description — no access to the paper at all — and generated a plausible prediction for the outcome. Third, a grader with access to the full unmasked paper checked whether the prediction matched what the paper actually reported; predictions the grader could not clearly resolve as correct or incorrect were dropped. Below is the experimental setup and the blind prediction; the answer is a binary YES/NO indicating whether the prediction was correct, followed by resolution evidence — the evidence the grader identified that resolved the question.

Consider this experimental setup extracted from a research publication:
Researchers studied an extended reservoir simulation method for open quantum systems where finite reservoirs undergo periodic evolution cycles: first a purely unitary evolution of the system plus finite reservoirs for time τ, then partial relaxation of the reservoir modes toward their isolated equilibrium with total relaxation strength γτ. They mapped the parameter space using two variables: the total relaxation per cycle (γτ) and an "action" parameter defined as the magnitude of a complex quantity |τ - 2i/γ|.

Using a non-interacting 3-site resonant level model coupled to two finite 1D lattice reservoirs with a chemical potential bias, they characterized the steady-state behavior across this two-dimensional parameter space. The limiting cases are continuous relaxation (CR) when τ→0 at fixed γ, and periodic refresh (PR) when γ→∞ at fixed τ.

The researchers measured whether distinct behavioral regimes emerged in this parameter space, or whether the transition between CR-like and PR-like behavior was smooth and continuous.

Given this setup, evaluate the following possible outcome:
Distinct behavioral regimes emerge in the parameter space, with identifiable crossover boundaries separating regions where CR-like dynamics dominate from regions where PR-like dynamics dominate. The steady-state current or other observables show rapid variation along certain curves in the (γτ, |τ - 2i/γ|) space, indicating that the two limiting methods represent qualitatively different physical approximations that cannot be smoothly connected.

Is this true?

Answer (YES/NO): YES